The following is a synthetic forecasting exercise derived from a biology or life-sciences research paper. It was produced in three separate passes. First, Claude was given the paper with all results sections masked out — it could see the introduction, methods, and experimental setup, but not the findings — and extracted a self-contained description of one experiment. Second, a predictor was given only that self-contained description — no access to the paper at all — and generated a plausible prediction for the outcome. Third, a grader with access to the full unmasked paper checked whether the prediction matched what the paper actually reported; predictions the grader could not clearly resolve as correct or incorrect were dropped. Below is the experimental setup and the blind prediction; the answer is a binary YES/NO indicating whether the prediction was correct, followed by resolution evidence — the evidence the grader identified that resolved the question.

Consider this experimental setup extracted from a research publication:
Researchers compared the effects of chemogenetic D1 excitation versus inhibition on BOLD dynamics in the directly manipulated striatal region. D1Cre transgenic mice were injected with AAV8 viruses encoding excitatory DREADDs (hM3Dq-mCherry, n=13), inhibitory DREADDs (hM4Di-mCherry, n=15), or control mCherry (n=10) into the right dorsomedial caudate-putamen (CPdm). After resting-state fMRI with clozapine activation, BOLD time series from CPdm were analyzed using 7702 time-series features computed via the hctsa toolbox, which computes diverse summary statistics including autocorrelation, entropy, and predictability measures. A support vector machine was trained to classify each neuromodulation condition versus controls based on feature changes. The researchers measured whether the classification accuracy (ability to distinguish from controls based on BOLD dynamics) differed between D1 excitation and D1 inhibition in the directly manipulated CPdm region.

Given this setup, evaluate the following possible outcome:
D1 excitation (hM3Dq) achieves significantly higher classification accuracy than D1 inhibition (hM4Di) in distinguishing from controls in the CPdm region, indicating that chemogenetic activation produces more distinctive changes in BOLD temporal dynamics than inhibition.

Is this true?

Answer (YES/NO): NO